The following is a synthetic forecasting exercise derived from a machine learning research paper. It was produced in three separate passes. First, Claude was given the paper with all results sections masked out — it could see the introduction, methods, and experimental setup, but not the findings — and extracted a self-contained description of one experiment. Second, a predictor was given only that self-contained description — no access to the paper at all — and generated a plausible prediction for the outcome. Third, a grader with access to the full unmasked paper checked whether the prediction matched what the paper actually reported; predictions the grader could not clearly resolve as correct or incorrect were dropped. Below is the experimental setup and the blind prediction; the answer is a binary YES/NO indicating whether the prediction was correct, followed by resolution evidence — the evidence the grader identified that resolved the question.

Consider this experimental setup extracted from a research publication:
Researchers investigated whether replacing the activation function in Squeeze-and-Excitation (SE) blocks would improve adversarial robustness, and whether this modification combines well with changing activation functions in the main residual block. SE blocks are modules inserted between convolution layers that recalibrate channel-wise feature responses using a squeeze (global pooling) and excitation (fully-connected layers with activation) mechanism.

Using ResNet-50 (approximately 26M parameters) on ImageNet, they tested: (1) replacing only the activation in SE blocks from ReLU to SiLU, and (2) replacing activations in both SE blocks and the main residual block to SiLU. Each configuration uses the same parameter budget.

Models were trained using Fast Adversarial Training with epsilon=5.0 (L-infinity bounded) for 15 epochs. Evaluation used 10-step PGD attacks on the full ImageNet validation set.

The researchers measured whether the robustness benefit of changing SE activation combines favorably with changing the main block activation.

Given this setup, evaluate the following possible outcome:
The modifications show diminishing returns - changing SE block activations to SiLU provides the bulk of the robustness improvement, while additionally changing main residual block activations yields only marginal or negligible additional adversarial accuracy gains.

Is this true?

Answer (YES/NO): NO